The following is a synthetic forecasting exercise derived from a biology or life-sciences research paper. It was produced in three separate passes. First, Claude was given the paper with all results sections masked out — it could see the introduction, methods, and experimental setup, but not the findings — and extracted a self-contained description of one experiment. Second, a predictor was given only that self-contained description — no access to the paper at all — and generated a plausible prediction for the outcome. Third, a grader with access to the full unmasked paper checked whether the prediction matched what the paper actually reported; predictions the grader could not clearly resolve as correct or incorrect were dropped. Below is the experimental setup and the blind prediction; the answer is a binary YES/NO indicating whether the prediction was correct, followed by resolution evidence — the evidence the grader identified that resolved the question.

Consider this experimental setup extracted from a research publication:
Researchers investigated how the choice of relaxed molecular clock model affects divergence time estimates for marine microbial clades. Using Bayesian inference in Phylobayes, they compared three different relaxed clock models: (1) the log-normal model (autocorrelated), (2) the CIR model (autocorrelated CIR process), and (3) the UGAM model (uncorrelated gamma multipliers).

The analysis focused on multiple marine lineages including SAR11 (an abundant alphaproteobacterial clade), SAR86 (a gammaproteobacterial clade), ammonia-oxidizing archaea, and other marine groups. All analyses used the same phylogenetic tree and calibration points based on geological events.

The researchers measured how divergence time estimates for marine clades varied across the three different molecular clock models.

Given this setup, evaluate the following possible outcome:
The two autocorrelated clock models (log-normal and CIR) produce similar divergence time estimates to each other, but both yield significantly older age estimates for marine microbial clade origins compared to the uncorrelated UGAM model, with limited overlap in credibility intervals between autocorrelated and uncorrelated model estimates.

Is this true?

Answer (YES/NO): NO